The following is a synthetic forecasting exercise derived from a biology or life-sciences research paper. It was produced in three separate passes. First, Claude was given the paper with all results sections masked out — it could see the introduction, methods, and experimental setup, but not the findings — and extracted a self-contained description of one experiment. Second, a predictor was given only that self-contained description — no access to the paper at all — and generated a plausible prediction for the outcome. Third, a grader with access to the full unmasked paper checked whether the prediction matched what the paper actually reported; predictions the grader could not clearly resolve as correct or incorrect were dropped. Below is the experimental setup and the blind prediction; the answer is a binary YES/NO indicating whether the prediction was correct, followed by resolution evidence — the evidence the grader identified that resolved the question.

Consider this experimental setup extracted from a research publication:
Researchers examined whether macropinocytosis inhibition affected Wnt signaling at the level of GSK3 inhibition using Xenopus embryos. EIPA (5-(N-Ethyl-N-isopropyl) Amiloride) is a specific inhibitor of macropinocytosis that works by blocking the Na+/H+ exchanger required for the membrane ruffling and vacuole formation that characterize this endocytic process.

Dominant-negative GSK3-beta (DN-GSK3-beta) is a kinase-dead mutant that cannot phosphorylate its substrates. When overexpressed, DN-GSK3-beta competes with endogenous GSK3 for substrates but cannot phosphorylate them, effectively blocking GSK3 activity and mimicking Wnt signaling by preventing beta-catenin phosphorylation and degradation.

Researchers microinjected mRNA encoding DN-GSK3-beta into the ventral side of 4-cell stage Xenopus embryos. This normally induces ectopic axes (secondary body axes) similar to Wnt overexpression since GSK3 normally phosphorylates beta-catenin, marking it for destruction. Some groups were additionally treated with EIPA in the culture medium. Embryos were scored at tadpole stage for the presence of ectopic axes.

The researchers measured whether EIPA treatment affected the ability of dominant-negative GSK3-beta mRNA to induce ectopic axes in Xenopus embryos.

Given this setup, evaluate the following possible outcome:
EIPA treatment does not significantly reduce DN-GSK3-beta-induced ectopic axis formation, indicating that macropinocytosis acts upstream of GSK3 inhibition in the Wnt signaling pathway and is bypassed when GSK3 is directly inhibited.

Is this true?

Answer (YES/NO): NO